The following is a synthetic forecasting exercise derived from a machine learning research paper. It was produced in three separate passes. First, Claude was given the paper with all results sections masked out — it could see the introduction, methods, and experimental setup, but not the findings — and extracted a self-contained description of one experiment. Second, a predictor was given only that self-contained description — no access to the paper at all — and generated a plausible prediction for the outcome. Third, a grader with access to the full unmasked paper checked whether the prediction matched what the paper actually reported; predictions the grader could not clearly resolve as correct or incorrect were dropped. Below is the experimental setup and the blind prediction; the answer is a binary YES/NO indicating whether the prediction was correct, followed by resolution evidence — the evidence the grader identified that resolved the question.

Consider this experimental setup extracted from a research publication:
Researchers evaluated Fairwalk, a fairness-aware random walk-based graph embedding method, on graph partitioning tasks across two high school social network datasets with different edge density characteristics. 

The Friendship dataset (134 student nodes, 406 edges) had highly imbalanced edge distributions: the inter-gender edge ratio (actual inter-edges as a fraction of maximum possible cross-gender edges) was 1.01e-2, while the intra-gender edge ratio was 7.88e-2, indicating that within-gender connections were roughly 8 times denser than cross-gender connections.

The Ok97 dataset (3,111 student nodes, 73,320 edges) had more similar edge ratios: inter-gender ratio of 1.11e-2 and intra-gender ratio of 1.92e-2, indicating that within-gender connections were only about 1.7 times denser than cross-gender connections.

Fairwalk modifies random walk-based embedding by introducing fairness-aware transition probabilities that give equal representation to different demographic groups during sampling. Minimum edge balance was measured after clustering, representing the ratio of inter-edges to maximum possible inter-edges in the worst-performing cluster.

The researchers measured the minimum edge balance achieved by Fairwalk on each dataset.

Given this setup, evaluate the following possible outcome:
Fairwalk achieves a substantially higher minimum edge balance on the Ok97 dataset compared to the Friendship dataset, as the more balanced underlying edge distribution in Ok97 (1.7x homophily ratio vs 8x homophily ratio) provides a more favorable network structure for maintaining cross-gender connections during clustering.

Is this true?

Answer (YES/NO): YES